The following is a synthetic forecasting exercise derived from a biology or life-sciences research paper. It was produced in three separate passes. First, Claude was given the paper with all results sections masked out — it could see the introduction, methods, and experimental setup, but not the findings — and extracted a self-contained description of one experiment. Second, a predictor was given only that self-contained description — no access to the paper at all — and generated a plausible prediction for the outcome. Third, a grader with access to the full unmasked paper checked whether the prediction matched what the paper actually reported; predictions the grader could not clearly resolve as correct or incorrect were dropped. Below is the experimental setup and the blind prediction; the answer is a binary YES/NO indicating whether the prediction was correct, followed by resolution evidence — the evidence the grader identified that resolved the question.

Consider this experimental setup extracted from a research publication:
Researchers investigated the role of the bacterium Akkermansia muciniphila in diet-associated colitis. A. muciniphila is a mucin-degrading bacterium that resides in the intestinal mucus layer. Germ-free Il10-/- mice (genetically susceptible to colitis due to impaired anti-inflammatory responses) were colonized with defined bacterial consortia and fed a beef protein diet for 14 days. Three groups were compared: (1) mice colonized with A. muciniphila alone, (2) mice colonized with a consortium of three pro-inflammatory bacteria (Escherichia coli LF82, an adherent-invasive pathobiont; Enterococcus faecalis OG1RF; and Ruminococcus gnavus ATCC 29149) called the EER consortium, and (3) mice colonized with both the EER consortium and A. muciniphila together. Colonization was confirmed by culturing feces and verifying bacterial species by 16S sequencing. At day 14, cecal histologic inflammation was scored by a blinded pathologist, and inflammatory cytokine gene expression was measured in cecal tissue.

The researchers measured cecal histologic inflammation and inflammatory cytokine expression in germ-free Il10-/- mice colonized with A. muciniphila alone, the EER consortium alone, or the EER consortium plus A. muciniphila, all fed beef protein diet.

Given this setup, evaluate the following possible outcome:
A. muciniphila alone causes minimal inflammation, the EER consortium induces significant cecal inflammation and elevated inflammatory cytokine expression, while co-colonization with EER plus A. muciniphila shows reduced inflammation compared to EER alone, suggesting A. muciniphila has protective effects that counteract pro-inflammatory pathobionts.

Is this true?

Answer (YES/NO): NO